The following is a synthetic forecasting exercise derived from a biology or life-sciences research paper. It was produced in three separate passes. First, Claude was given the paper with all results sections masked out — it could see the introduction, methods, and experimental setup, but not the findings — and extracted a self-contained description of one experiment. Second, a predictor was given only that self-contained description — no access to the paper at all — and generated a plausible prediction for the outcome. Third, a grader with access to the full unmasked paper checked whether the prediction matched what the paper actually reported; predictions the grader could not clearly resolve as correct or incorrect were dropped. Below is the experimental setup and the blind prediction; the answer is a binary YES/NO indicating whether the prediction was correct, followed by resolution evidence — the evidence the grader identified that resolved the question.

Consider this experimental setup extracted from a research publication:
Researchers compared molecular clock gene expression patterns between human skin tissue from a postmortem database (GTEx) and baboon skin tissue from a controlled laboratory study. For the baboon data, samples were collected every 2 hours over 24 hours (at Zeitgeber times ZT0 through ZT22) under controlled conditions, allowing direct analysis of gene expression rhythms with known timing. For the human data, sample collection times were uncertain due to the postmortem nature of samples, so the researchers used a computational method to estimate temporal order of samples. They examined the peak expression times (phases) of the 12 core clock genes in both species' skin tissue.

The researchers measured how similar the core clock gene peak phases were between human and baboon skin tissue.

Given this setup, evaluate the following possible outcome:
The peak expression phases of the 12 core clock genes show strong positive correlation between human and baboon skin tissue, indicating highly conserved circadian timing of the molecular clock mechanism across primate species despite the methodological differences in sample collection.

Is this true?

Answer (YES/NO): YES